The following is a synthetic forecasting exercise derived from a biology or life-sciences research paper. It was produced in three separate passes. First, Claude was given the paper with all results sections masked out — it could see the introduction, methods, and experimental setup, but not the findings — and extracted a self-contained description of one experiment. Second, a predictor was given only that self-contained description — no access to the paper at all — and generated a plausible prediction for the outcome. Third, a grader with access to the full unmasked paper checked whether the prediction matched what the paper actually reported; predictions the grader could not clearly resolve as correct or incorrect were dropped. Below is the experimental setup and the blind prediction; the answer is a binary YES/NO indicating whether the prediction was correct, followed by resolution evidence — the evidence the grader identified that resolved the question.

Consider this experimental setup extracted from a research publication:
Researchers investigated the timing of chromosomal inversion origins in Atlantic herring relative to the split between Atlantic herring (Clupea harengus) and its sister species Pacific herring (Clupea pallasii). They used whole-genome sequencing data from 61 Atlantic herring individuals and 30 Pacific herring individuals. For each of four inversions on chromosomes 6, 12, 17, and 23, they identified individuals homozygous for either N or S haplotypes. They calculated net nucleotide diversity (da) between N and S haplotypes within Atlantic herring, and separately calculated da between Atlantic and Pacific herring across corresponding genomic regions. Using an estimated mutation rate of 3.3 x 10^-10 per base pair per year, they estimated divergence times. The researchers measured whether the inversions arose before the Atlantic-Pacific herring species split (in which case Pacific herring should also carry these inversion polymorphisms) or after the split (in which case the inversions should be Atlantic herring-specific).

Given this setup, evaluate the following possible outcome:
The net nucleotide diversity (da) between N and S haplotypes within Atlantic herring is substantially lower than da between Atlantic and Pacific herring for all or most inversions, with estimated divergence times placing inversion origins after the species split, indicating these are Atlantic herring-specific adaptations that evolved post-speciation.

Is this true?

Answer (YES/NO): NO